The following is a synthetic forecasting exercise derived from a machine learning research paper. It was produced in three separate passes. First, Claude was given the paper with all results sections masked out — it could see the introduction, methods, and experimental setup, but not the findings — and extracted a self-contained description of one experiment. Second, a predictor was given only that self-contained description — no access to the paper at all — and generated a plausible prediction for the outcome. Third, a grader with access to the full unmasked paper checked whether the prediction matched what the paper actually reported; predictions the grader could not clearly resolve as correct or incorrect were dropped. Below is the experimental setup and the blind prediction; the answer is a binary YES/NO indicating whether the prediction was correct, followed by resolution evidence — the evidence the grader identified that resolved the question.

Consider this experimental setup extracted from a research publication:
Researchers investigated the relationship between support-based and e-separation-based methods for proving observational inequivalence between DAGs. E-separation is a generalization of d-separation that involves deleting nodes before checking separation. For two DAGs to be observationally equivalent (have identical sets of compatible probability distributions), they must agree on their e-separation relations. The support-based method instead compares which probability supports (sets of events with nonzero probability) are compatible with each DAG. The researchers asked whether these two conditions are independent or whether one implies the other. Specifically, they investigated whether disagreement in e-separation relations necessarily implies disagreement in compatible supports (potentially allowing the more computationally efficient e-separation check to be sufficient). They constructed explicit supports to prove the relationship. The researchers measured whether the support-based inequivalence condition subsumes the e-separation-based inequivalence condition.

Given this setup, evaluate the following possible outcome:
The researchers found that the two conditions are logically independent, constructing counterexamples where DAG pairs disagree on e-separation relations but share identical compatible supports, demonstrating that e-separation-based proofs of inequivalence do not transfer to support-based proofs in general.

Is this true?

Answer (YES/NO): NO